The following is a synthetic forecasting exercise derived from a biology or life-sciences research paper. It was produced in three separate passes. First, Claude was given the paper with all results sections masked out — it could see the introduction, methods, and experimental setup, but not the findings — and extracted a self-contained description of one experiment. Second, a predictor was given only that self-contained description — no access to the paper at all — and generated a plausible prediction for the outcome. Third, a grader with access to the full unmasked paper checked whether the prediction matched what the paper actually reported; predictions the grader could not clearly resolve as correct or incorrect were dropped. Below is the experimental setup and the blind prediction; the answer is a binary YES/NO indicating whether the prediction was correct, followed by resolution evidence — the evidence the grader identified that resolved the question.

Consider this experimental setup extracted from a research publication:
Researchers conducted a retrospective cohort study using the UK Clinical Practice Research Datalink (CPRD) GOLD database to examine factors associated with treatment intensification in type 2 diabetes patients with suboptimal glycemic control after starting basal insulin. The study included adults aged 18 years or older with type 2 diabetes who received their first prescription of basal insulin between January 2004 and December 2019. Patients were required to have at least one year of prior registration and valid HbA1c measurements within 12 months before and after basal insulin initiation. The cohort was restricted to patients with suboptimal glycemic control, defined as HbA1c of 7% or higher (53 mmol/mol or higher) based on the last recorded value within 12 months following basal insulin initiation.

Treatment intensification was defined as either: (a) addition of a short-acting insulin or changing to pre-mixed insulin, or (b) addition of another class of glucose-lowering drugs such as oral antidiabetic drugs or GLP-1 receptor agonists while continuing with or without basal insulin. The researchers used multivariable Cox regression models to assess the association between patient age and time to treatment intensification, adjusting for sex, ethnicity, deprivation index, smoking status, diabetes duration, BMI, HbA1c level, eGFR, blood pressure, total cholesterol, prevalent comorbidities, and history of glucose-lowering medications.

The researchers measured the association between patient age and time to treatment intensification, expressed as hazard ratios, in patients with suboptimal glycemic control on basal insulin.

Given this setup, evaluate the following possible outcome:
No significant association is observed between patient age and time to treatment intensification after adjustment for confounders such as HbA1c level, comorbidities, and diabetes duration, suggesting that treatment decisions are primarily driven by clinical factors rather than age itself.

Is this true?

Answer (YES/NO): NO